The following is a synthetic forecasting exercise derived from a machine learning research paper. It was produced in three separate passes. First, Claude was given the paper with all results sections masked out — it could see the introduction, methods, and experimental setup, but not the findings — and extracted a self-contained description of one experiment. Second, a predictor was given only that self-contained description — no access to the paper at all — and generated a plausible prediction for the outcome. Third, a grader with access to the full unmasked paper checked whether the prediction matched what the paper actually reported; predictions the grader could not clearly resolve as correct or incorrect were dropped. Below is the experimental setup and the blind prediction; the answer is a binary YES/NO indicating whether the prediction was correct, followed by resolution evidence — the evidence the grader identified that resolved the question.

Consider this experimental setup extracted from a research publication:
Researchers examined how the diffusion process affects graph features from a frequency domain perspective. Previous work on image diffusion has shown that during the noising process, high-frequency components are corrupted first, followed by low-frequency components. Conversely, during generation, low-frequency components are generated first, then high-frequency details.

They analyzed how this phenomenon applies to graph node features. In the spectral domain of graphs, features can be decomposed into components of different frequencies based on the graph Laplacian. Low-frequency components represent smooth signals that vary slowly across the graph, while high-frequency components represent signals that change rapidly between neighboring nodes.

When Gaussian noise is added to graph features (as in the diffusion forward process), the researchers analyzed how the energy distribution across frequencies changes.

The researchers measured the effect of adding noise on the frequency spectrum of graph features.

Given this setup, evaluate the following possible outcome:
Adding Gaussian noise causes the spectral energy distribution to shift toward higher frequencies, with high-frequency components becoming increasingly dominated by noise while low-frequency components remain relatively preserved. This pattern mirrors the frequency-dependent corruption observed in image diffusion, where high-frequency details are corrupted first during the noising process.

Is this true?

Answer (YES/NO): NO